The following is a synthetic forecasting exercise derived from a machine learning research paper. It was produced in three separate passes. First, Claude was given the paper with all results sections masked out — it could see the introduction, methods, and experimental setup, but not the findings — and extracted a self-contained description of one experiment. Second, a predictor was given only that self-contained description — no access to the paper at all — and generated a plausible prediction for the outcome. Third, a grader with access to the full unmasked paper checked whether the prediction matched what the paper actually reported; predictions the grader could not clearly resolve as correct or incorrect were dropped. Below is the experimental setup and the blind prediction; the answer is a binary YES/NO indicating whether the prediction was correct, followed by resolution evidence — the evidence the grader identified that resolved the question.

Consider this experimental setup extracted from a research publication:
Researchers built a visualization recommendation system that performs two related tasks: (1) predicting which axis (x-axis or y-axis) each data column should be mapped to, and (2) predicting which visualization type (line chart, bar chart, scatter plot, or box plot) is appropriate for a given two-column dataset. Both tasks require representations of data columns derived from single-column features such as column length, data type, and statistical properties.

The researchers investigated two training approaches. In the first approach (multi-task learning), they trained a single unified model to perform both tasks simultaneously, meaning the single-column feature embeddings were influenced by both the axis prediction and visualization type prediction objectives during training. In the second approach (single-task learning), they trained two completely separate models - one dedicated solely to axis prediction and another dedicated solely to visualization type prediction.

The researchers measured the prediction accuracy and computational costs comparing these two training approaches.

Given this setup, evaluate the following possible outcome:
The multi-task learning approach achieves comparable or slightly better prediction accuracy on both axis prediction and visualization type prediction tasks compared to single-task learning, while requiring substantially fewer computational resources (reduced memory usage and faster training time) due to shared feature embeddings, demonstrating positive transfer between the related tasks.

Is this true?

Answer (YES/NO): NO